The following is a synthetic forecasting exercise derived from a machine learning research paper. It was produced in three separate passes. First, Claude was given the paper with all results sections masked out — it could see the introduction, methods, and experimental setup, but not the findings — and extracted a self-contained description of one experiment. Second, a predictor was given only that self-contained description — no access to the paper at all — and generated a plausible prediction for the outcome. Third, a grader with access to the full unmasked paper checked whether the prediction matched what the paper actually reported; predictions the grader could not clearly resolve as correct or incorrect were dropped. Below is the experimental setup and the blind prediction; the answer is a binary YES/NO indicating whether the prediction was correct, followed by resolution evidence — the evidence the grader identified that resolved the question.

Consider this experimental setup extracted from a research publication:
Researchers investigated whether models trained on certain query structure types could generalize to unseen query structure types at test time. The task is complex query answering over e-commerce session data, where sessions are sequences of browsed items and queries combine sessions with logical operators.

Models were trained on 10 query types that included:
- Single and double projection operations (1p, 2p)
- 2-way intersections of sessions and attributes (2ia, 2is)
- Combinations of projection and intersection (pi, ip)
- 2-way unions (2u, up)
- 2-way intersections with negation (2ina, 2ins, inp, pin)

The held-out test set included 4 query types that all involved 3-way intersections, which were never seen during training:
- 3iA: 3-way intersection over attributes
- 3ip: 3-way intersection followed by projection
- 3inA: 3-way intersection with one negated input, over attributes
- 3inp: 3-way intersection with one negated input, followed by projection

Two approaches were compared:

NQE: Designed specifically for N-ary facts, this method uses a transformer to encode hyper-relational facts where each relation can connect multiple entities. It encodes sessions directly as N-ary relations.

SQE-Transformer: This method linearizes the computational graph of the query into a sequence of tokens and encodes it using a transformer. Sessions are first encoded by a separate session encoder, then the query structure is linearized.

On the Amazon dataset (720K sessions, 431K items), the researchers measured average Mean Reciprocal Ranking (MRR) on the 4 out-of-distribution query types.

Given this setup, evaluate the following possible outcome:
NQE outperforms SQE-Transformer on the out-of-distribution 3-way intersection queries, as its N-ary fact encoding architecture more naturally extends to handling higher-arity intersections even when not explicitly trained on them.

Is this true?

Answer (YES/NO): NO